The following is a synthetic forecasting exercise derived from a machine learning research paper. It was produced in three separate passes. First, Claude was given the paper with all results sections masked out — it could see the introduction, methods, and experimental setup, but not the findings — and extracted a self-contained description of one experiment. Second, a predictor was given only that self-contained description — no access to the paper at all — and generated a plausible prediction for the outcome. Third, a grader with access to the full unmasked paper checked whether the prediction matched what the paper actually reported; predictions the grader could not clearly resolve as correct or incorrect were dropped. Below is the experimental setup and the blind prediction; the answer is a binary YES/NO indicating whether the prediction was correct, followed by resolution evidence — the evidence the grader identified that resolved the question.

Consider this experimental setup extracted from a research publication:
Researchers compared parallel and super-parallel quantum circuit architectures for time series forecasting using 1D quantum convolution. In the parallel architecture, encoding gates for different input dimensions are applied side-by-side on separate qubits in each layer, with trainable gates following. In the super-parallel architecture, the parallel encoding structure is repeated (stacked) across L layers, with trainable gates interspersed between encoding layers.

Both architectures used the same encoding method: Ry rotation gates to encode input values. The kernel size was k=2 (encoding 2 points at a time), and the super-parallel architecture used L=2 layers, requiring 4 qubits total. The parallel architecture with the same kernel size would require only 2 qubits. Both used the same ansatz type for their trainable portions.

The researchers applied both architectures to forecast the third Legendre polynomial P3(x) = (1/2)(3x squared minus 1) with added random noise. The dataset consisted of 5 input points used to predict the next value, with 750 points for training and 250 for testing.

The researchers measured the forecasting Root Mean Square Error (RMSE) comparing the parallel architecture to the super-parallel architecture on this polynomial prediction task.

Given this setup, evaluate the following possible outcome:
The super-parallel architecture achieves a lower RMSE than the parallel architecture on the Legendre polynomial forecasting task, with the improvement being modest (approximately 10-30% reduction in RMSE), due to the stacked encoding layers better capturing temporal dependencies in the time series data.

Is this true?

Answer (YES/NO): NO